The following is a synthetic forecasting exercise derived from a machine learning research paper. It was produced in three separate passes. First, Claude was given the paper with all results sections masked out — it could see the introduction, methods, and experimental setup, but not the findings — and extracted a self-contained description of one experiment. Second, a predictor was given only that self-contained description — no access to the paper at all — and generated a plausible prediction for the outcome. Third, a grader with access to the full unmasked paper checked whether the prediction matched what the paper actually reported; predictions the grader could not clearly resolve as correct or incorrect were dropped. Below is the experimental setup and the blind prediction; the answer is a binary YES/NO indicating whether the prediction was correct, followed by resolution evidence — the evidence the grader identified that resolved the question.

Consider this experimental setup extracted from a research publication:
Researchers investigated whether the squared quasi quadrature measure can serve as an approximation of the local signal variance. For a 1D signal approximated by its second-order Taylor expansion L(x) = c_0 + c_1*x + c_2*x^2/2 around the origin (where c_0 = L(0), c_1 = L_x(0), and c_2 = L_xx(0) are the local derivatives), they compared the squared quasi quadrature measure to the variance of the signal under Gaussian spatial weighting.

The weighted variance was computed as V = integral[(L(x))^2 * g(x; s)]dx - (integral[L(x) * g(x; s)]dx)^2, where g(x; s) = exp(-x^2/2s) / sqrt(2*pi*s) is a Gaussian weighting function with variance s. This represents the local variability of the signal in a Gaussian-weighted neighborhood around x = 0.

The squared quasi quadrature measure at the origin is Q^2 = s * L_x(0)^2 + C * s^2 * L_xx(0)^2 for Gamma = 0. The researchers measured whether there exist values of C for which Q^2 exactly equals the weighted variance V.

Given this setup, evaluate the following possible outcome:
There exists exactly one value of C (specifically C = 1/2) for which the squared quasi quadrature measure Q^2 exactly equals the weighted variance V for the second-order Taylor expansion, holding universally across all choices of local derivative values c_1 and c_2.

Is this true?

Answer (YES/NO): YES